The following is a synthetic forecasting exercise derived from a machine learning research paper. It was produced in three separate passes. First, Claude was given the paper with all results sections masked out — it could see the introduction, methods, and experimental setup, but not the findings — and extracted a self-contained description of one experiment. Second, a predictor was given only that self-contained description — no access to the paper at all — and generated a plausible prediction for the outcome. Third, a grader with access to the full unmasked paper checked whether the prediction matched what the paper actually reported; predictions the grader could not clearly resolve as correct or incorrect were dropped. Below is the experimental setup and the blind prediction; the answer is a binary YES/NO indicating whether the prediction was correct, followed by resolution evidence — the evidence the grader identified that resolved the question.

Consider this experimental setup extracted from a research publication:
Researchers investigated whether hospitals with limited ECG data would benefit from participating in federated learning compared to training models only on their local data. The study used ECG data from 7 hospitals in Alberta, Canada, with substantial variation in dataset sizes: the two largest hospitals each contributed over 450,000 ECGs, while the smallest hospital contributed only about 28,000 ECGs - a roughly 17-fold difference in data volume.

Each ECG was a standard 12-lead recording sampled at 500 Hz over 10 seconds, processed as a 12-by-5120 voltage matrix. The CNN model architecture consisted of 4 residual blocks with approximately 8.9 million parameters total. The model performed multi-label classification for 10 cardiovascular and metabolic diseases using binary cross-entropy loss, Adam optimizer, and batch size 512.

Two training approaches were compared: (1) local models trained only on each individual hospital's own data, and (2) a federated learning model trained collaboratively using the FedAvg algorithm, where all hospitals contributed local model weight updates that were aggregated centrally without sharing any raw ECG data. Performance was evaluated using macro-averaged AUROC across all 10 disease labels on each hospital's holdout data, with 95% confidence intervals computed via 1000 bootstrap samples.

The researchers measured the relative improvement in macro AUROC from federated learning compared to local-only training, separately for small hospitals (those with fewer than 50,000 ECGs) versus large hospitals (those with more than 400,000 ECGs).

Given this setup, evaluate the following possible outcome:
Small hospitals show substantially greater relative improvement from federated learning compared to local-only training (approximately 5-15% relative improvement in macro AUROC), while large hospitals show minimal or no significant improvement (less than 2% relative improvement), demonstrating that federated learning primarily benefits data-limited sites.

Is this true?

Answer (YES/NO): NO